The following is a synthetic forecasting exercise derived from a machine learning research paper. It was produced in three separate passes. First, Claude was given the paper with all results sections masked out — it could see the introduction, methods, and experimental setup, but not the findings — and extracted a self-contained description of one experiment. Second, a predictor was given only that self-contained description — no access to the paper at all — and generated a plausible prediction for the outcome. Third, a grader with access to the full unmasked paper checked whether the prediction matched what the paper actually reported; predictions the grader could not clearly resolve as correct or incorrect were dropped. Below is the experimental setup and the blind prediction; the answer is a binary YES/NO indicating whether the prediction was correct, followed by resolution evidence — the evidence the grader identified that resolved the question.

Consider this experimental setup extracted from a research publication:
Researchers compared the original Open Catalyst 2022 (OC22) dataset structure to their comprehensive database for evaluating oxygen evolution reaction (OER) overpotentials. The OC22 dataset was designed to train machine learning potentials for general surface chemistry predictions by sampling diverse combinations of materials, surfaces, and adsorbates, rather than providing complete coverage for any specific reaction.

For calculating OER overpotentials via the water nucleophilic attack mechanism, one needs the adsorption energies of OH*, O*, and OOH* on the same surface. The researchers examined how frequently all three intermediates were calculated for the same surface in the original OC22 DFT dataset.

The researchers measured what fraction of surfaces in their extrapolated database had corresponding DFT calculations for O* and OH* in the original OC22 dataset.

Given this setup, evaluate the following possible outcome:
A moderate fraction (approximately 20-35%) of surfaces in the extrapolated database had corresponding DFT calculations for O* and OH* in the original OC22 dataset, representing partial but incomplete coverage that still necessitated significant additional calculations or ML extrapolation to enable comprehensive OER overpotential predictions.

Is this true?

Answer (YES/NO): NO